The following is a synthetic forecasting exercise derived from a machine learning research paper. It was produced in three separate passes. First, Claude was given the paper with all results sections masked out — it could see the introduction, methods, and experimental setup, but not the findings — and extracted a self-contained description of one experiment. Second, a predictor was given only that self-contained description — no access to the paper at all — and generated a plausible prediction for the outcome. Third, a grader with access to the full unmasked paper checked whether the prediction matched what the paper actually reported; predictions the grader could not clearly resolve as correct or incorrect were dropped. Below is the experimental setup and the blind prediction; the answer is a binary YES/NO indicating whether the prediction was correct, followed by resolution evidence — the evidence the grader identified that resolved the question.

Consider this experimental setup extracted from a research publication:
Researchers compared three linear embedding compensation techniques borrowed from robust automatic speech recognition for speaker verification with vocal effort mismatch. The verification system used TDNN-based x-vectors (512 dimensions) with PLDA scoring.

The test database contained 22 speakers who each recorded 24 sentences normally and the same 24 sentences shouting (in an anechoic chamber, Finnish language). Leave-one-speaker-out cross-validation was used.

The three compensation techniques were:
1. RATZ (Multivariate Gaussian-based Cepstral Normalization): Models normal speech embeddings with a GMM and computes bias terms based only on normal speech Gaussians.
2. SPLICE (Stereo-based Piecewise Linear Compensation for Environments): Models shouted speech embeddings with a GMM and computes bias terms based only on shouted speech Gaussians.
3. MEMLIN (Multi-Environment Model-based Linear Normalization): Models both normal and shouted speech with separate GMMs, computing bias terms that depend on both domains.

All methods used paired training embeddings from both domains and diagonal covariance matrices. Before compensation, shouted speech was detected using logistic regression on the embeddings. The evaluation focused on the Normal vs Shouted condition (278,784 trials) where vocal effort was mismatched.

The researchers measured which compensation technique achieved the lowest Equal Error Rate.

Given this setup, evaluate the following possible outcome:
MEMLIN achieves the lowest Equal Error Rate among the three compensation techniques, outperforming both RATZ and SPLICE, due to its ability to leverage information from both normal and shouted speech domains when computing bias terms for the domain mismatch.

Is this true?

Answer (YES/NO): YES